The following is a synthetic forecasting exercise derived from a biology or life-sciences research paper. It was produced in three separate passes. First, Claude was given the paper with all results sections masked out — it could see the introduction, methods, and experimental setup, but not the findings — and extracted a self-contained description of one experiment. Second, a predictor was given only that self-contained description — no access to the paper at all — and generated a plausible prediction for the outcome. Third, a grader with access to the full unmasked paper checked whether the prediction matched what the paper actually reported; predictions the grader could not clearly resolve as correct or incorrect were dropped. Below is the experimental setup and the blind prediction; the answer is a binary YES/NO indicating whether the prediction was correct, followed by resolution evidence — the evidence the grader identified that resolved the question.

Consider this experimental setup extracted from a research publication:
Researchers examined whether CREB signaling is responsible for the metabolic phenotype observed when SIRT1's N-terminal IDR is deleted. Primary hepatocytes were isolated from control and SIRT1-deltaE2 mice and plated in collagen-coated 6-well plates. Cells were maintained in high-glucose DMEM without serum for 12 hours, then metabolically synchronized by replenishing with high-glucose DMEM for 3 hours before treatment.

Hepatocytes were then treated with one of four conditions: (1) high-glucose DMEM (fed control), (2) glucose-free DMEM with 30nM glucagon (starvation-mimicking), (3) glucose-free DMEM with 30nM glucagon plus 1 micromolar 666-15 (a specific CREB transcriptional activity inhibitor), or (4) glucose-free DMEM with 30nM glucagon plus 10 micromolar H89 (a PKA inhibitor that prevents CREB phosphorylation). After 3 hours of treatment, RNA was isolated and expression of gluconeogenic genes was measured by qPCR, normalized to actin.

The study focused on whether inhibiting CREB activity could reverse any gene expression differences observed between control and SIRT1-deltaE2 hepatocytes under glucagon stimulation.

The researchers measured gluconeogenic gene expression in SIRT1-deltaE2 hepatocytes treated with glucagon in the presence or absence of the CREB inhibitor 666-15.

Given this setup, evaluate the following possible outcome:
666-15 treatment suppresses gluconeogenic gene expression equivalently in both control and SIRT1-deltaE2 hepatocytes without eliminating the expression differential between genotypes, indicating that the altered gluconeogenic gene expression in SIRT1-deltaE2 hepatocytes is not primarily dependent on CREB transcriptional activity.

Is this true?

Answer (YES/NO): NO